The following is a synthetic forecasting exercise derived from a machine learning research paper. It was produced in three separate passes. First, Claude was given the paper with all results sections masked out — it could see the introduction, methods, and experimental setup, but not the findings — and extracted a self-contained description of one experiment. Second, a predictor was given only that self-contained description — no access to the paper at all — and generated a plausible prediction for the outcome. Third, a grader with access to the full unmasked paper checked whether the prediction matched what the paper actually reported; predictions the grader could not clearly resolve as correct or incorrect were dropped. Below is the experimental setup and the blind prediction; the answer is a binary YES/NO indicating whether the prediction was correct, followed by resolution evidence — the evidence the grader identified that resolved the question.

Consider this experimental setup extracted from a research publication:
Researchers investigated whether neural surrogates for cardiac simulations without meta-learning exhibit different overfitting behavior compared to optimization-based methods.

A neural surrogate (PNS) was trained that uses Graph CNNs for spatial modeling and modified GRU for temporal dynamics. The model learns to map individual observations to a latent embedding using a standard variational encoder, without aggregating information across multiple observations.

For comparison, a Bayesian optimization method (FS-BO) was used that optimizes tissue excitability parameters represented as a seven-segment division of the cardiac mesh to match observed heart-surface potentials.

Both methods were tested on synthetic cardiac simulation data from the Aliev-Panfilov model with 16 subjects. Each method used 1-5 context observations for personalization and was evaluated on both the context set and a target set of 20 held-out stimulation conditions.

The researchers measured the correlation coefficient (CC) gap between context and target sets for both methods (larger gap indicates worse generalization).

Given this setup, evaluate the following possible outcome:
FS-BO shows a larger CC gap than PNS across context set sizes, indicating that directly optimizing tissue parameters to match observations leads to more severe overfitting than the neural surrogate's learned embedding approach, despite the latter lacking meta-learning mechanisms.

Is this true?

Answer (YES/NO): NO